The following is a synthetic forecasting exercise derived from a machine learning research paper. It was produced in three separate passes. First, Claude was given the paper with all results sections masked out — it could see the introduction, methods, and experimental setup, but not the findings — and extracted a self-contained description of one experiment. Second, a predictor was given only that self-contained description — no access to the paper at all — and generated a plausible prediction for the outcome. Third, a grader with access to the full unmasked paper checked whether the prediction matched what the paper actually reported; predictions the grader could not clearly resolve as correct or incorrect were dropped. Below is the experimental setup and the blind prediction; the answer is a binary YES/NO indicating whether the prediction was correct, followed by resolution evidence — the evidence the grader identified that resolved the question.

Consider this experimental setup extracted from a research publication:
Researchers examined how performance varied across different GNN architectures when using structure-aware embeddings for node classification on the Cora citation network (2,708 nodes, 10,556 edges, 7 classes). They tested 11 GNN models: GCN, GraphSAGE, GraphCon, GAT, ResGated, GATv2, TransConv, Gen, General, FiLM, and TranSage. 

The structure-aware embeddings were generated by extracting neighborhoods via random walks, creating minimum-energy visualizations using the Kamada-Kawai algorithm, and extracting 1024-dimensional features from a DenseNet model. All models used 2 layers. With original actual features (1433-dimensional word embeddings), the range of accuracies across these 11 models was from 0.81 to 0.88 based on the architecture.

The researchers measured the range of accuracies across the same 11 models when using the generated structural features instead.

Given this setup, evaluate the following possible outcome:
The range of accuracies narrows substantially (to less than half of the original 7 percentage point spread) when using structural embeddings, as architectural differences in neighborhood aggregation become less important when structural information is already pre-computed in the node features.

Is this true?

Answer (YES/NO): YES